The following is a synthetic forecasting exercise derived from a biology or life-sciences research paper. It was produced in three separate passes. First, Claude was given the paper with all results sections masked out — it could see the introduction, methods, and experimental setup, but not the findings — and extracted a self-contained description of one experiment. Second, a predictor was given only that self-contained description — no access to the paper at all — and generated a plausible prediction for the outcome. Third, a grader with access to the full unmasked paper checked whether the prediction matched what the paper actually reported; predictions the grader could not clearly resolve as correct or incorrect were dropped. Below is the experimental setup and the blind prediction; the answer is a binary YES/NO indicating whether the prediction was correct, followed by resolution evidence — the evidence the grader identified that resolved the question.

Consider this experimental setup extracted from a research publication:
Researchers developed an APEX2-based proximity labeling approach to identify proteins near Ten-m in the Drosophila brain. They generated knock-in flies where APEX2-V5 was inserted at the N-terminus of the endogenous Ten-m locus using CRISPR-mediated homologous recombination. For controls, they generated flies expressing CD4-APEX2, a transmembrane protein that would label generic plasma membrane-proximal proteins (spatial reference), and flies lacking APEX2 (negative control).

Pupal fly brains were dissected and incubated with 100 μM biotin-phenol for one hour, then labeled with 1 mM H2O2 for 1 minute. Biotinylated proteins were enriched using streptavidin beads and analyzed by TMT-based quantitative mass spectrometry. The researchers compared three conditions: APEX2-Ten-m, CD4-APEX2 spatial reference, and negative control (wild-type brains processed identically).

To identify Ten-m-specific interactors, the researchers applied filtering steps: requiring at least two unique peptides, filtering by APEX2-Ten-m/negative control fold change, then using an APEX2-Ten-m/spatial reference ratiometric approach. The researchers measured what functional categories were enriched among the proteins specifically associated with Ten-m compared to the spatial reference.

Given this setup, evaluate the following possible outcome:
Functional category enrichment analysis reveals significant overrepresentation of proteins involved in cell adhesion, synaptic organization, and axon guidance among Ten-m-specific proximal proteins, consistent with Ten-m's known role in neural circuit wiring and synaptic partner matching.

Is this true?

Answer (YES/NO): NO